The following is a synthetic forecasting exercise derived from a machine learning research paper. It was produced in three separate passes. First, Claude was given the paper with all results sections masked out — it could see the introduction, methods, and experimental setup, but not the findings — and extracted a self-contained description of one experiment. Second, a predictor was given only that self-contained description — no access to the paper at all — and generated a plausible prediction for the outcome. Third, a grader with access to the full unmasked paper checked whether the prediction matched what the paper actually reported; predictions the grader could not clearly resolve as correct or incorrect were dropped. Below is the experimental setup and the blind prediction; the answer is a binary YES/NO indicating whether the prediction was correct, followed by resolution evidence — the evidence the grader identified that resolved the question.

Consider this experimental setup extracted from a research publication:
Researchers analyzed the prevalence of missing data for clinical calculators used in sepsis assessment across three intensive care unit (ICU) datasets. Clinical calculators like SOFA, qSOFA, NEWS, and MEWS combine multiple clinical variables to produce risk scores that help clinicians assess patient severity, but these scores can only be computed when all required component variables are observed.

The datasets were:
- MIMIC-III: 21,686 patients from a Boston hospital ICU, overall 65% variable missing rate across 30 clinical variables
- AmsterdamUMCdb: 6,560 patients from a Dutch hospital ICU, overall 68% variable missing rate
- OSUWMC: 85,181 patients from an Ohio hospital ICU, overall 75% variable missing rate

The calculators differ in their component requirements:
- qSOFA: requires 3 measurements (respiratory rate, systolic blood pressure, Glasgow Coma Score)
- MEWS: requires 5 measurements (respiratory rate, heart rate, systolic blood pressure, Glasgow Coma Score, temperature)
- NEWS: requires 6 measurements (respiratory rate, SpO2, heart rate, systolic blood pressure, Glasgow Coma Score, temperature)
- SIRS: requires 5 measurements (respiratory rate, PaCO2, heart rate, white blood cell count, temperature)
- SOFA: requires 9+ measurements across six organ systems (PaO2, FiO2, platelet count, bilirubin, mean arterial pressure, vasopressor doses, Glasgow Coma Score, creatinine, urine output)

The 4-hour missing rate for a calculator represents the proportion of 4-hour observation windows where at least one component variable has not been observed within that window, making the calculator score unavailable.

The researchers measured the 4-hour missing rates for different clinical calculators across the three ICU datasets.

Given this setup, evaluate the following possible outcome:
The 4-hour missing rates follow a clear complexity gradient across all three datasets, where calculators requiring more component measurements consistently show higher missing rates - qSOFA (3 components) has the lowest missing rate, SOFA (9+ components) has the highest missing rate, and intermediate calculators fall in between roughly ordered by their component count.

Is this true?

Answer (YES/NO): NO